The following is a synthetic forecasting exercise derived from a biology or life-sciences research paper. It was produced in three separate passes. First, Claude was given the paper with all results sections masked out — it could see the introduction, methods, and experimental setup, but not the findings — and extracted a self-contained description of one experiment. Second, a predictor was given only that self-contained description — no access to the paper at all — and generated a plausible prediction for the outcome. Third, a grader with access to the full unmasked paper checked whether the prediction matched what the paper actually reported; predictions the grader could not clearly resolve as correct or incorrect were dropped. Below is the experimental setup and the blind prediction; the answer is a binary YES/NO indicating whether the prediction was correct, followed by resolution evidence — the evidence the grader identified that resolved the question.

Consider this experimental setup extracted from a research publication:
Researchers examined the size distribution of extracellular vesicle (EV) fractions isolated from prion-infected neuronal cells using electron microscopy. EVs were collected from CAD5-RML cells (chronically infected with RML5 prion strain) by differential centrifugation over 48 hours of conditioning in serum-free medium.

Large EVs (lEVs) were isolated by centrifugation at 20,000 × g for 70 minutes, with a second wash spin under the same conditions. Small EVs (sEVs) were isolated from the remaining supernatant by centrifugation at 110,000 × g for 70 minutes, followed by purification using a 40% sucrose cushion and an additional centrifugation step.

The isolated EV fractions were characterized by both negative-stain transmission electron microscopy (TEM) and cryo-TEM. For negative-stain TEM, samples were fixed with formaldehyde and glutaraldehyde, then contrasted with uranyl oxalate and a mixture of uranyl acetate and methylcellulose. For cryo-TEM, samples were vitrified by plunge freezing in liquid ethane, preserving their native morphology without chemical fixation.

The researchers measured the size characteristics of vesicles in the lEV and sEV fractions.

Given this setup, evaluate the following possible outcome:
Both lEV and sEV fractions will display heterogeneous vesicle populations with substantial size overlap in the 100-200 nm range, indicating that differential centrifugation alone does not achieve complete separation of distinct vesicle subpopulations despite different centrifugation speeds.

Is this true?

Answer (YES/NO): NO